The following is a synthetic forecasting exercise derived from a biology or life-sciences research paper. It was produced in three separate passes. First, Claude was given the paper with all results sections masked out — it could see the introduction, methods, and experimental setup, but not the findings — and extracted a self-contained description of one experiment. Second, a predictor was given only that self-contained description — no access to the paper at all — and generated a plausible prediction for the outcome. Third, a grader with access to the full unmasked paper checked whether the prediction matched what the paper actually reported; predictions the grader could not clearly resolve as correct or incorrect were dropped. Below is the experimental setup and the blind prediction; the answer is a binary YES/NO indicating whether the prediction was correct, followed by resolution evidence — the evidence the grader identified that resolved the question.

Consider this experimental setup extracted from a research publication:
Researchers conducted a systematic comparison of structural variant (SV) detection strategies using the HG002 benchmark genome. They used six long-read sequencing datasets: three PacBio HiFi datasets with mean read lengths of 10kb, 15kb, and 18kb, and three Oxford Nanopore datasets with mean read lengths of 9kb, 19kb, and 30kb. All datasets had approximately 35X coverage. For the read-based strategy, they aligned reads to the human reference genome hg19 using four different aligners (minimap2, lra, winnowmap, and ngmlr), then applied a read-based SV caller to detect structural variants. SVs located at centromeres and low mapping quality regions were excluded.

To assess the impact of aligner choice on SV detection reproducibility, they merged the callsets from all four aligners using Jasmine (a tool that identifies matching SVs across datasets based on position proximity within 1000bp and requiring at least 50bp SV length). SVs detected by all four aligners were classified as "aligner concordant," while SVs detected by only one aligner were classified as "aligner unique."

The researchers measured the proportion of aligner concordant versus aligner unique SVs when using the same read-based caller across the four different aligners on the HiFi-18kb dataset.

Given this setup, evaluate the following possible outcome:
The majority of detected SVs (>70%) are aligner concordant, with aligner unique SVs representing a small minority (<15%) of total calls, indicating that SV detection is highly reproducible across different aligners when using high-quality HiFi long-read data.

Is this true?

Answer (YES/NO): NO